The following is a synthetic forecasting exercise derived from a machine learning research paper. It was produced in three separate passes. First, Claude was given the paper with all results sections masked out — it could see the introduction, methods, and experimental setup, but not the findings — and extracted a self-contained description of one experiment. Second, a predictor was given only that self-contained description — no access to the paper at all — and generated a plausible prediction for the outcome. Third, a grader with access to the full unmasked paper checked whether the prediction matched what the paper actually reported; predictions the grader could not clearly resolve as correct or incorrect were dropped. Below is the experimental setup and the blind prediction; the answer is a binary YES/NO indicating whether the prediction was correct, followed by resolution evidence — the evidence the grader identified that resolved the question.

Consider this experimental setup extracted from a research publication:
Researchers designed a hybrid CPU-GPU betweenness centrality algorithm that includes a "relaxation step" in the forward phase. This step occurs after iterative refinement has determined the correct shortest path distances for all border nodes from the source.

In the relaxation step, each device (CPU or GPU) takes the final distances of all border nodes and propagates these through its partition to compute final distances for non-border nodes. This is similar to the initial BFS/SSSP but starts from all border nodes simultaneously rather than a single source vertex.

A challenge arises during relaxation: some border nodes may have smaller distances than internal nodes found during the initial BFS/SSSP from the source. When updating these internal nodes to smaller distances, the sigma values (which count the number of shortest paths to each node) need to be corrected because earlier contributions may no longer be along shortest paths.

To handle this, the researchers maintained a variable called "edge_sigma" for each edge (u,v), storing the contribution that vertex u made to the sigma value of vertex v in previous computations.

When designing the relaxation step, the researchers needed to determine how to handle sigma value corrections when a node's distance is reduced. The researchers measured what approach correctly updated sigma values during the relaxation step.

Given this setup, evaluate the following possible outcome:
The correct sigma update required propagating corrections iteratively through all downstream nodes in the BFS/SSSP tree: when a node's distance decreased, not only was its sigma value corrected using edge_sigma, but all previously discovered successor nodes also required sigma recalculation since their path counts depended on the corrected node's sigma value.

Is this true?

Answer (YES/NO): NO